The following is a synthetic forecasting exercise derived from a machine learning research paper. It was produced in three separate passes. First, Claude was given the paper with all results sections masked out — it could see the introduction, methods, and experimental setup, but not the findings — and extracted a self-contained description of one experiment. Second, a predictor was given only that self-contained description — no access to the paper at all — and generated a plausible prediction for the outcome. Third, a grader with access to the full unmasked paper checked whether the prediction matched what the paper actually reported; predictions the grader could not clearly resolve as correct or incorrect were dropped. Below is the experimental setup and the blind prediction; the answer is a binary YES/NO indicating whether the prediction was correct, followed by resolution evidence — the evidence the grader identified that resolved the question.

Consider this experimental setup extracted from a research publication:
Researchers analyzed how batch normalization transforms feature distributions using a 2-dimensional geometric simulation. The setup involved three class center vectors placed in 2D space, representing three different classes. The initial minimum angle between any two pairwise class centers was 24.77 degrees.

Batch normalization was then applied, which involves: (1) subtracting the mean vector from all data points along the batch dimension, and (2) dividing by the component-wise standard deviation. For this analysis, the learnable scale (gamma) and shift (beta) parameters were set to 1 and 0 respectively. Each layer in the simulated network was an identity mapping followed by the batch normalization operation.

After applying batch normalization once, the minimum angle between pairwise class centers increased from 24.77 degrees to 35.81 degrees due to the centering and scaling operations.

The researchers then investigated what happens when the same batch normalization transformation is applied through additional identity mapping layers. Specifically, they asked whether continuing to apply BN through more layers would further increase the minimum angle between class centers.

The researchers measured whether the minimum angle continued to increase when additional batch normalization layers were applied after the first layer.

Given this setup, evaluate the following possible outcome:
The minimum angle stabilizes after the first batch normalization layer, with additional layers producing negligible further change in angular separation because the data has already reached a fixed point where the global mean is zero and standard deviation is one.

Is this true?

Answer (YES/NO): YES